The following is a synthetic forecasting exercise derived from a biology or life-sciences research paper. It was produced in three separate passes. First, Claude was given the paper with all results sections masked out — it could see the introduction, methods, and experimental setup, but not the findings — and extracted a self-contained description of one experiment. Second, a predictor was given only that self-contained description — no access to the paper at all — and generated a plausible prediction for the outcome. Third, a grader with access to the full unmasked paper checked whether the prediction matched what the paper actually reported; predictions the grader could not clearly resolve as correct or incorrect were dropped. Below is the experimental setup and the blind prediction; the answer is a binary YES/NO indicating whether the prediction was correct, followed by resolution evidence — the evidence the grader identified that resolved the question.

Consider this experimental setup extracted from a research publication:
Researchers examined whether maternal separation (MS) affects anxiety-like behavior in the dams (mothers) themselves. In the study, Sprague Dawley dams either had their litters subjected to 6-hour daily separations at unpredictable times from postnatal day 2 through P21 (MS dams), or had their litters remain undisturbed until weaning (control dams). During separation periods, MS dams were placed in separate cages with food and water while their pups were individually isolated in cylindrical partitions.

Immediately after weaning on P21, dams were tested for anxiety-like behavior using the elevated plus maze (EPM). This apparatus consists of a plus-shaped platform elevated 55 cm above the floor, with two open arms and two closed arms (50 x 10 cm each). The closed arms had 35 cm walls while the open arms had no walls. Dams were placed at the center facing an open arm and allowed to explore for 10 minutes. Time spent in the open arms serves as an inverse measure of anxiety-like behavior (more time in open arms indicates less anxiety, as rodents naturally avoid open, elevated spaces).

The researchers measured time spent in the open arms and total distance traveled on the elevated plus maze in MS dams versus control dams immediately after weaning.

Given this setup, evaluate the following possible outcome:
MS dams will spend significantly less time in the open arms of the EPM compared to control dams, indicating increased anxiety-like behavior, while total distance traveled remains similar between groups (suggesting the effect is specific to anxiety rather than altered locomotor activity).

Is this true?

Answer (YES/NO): NO